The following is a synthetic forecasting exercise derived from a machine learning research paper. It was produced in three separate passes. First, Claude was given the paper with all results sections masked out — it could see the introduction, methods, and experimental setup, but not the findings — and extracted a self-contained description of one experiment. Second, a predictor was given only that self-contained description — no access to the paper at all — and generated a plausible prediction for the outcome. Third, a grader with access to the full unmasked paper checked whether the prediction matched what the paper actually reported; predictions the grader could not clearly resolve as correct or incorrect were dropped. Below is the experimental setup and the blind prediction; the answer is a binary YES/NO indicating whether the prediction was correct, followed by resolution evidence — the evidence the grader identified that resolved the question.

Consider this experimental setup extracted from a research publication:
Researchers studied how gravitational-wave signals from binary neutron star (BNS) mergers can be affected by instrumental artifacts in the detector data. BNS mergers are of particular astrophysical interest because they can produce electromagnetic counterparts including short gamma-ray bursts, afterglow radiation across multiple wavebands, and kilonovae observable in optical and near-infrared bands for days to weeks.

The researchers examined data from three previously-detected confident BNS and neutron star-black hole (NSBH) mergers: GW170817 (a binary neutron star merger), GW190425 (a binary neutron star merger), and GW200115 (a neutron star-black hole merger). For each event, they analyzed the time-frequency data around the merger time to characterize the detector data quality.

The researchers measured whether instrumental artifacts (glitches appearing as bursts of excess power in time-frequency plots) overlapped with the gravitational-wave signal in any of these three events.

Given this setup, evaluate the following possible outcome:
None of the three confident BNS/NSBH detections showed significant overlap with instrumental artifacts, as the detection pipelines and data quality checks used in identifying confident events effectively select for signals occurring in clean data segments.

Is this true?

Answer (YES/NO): NO